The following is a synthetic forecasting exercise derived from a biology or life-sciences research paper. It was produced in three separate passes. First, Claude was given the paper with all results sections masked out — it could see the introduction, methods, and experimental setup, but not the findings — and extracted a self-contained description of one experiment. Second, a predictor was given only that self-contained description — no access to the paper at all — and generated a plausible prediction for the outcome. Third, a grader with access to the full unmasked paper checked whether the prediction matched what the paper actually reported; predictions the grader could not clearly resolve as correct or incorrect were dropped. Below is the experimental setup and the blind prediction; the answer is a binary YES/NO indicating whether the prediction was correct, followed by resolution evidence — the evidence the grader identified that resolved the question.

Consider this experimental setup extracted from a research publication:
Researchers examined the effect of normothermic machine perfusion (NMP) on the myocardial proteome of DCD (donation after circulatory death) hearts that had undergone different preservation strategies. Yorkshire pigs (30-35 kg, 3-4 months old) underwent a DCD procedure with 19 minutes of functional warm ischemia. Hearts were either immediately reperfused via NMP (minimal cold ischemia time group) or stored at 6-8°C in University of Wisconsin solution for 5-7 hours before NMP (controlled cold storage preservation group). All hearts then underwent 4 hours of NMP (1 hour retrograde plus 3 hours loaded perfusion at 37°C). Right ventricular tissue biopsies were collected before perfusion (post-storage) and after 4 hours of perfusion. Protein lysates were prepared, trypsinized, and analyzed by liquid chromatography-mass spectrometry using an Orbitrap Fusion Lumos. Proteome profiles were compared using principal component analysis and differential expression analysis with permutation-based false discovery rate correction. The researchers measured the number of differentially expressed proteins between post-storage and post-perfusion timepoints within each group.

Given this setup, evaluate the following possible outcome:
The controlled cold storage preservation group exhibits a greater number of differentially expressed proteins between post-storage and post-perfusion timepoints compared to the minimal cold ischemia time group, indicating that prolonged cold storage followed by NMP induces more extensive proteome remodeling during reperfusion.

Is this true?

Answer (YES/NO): YES